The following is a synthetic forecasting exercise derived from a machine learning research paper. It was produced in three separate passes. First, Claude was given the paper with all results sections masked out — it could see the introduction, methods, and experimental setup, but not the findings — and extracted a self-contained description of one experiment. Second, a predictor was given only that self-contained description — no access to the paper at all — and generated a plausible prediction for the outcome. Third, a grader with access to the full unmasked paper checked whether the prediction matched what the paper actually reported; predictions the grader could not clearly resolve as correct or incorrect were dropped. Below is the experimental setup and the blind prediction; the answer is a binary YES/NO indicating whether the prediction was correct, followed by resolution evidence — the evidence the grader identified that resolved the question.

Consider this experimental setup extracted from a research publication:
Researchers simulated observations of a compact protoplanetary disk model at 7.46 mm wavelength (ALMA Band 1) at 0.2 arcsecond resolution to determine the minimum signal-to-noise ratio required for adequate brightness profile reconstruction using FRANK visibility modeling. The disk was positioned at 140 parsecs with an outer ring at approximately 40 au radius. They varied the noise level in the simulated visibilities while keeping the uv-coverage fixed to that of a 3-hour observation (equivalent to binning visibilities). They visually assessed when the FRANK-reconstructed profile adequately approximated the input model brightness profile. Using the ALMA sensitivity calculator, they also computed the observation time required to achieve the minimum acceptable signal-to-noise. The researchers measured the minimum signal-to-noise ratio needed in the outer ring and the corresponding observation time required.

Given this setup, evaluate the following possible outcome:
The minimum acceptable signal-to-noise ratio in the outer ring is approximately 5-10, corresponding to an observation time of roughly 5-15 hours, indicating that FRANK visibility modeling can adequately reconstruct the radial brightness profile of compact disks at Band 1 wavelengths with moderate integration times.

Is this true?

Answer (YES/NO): NO